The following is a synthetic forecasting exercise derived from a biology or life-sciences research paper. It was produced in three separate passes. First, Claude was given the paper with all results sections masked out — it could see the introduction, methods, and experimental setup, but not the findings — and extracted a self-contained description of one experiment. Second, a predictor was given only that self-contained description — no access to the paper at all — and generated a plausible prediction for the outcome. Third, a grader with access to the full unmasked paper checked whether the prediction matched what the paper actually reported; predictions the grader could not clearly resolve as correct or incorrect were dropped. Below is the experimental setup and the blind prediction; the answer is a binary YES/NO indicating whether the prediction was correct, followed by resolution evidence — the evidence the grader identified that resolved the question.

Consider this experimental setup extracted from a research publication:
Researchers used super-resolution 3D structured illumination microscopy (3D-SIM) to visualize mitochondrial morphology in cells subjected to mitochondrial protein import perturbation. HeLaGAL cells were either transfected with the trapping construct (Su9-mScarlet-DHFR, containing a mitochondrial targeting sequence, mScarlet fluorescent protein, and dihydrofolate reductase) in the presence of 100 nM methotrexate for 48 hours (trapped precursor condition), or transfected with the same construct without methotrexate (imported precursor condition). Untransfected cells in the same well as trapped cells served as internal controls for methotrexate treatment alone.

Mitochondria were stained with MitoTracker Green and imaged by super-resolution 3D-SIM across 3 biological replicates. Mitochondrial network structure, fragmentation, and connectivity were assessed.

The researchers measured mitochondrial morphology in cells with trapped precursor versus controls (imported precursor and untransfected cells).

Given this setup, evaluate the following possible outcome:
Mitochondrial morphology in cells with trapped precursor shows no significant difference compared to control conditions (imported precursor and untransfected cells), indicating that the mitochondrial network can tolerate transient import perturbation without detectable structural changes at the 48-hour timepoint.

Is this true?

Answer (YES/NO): NO